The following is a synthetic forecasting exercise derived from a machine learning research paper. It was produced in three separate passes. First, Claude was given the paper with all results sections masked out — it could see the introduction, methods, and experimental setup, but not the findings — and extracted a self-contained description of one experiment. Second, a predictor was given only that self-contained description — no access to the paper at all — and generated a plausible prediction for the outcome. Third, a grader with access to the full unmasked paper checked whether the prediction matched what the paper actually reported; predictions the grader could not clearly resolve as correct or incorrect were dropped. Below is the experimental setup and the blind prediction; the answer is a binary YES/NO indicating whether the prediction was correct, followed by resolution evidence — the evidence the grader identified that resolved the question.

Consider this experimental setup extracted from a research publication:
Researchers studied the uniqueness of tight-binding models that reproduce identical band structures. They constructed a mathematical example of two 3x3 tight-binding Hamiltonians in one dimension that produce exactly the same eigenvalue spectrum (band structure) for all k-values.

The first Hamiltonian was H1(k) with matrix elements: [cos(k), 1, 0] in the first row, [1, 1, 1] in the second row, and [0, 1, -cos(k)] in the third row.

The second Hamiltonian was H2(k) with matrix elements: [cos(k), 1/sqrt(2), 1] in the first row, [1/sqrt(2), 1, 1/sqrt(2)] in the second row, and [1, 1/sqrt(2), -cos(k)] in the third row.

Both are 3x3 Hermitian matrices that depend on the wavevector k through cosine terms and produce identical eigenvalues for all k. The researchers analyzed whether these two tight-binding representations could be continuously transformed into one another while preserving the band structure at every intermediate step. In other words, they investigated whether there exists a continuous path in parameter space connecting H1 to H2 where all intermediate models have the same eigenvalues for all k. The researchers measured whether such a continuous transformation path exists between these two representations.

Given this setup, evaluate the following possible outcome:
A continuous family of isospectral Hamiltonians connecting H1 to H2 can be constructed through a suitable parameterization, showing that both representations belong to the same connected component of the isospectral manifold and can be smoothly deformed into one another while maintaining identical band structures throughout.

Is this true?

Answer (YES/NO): NO